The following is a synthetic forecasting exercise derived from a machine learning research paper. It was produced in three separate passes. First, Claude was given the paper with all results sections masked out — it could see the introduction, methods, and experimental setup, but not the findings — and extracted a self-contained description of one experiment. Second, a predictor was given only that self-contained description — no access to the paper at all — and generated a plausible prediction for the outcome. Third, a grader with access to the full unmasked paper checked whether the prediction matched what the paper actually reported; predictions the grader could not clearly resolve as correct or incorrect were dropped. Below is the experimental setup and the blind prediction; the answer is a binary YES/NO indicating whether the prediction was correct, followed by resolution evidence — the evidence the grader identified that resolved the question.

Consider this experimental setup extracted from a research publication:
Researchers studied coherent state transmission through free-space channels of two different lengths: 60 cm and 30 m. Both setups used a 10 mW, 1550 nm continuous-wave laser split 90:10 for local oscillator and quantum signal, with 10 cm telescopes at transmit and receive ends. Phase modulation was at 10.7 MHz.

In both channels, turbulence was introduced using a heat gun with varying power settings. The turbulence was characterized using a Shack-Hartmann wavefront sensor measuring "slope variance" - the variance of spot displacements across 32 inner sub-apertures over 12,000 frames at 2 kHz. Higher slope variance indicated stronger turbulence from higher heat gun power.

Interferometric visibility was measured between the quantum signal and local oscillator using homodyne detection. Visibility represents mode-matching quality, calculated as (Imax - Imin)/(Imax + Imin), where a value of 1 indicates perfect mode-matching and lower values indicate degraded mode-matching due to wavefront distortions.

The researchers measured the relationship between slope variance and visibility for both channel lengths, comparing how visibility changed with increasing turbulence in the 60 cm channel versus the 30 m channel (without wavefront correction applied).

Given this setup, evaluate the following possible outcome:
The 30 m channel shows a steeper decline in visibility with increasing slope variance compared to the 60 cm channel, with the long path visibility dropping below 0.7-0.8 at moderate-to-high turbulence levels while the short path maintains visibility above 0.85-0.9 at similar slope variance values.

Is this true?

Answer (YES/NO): NO